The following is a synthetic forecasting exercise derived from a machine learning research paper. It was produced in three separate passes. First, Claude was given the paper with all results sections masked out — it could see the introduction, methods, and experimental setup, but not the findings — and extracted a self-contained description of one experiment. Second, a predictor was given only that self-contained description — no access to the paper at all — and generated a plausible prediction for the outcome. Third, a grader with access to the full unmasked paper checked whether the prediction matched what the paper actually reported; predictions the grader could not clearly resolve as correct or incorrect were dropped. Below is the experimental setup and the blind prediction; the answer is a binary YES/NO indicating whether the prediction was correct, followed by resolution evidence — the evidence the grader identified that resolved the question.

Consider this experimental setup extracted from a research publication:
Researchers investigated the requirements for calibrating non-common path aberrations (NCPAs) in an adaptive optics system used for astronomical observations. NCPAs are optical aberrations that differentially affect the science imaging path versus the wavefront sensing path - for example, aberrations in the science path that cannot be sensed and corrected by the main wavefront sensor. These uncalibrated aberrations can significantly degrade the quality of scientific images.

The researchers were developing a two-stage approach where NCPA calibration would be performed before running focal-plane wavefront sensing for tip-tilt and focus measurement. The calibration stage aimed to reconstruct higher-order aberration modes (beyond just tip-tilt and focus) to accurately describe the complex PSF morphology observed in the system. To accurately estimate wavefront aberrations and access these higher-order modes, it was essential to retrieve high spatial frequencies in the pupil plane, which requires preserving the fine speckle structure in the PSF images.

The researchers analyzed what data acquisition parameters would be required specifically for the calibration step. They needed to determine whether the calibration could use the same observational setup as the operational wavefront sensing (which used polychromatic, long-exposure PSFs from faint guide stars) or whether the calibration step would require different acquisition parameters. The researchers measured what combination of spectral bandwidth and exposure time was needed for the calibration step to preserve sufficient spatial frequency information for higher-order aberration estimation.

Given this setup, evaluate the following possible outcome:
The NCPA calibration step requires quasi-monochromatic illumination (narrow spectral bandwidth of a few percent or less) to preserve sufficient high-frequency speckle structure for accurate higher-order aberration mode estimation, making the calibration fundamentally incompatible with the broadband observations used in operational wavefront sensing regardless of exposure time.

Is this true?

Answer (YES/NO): NO